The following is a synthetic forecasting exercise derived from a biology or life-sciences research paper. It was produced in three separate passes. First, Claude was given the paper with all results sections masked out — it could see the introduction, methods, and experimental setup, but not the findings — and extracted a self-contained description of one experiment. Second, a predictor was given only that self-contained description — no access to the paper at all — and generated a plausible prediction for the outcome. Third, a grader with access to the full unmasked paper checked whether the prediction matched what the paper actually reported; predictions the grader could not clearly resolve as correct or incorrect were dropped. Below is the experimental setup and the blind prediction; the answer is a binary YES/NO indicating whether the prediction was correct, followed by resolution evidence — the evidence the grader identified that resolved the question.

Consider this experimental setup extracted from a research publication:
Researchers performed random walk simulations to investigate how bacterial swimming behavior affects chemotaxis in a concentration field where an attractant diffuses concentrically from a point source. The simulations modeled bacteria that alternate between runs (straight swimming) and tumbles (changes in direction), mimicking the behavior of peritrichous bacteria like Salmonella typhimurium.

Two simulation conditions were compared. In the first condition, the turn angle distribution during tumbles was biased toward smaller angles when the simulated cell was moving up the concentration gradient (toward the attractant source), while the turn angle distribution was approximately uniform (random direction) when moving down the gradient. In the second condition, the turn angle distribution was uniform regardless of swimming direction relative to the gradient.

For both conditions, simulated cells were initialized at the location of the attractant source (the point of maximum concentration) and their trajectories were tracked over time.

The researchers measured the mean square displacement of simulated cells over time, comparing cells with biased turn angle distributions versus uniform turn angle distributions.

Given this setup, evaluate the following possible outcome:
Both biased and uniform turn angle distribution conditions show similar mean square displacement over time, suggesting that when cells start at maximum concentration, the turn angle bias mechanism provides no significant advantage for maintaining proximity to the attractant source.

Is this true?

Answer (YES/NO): NO